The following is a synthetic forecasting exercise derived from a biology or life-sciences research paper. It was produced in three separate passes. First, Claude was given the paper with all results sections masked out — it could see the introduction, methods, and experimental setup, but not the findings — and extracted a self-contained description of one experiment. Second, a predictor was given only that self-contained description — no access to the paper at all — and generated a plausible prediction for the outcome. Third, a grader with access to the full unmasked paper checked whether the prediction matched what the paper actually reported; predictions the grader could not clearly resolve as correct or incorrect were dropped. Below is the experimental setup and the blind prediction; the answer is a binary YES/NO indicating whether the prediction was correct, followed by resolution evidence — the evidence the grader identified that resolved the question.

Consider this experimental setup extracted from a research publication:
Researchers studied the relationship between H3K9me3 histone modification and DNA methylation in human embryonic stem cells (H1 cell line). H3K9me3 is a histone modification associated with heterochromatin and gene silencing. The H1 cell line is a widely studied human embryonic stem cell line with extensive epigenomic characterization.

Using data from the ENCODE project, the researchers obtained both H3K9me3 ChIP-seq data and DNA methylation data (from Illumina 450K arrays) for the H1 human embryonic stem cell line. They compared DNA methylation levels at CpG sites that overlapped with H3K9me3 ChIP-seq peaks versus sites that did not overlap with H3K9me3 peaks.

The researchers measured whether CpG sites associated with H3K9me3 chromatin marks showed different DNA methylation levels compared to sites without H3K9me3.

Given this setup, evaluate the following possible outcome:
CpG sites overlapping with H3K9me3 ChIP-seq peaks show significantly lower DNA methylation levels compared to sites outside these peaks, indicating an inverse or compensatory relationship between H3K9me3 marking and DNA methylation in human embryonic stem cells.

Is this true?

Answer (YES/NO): NO